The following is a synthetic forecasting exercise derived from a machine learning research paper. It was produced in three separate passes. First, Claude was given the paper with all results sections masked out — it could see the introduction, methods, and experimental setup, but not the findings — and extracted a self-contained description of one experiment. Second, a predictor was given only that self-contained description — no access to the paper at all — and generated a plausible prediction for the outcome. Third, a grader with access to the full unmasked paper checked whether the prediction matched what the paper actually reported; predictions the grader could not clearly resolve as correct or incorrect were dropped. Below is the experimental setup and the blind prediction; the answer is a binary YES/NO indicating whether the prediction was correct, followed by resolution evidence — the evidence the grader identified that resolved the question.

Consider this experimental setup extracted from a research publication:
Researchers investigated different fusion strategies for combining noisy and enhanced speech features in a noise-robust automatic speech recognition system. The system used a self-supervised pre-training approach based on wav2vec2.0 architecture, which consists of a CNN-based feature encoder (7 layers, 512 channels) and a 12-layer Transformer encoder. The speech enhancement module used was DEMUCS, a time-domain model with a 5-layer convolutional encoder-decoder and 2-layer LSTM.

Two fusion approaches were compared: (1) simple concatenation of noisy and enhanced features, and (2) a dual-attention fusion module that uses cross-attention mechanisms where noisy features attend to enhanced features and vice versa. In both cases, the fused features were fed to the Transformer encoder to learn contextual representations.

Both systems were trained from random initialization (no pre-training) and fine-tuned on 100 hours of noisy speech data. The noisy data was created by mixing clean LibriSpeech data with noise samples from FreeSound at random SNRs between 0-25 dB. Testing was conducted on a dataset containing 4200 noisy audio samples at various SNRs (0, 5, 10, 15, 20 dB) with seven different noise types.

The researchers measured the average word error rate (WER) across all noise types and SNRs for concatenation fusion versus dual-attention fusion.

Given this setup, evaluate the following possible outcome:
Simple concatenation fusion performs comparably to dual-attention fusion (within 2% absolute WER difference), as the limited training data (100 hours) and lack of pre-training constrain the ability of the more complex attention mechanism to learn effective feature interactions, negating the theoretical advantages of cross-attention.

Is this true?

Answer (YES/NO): NO